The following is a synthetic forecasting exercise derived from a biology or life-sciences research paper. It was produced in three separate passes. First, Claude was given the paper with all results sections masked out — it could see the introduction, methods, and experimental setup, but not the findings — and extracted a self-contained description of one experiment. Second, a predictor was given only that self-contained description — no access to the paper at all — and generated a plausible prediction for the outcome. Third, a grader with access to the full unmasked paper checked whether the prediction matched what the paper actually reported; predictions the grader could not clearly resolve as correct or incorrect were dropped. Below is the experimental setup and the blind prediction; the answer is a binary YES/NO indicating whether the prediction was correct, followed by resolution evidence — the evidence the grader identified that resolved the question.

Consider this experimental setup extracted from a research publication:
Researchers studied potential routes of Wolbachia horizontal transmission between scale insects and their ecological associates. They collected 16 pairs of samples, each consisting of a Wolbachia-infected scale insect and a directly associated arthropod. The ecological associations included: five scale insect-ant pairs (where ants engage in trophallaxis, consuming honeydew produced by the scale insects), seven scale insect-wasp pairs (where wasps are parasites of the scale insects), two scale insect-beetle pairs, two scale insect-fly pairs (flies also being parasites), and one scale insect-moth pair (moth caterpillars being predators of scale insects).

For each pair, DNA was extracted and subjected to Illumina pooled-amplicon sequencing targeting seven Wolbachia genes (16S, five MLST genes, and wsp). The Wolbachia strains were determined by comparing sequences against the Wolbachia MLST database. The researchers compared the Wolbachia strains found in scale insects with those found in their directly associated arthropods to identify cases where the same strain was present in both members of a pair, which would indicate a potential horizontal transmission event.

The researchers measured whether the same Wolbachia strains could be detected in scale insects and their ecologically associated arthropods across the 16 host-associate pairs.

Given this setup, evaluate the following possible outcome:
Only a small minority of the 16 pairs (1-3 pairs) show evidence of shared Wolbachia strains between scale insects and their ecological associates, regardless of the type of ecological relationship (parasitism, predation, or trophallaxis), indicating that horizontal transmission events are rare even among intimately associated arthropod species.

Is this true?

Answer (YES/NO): NO